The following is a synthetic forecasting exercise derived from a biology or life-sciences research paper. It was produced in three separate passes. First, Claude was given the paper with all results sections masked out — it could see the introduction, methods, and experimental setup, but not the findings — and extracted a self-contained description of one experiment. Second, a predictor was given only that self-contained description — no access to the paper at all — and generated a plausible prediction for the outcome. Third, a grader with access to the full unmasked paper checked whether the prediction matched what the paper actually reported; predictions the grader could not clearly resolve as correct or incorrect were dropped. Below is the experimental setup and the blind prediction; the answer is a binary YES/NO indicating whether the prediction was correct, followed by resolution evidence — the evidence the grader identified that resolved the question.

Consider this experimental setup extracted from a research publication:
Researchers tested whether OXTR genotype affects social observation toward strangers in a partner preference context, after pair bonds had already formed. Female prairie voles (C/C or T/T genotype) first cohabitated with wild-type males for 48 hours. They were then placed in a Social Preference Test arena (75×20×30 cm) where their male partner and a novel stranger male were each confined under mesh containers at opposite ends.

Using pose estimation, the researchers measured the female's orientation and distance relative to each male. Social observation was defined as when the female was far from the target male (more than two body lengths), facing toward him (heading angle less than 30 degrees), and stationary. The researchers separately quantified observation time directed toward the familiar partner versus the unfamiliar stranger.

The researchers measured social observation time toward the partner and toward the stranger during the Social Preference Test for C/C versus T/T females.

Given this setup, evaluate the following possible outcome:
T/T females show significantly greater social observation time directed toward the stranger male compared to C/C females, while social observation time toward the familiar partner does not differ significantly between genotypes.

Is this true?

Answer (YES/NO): NO